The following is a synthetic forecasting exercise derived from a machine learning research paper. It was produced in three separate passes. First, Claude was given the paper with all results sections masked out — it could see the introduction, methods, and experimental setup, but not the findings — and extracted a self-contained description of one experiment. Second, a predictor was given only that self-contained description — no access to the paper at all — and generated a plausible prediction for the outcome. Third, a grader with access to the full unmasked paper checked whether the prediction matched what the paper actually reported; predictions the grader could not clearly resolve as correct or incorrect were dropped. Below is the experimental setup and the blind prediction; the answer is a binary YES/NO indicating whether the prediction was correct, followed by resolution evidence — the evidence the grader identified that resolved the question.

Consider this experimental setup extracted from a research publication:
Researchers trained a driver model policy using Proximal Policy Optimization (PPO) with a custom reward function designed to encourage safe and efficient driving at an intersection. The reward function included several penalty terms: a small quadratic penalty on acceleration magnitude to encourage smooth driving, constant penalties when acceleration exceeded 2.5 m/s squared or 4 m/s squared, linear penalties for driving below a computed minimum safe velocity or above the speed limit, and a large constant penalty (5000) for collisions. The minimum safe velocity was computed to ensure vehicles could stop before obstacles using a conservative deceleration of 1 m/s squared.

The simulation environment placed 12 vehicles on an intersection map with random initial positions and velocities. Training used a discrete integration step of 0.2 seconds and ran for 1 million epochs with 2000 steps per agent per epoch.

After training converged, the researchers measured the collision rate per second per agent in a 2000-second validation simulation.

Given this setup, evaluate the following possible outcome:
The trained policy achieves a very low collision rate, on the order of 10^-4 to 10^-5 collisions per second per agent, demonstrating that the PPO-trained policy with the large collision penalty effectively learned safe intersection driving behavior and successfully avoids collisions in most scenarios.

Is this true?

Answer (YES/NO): NO